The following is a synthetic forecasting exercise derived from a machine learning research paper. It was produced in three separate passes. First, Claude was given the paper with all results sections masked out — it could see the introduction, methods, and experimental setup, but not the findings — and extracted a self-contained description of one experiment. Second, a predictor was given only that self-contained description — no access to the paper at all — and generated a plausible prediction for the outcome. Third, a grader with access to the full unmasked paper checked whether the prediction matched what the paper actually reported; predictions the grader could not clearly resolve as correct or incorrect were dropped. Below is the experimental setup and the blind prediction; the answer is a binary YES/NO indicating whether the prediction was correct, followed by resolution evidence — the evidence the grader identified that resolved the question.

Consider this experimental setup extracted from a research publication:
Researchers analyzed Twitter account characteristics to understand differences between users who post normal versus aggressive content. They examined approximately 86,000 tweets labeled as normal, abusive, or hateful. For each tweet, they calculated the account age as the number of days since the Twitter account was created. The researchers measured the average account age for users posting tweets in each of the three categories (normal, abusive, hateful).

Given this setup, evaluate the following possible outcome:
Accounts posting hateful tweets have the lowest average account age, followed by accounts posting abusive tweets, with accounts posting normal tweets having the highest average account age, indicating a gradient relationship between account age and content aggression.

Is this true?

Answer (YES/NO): NO